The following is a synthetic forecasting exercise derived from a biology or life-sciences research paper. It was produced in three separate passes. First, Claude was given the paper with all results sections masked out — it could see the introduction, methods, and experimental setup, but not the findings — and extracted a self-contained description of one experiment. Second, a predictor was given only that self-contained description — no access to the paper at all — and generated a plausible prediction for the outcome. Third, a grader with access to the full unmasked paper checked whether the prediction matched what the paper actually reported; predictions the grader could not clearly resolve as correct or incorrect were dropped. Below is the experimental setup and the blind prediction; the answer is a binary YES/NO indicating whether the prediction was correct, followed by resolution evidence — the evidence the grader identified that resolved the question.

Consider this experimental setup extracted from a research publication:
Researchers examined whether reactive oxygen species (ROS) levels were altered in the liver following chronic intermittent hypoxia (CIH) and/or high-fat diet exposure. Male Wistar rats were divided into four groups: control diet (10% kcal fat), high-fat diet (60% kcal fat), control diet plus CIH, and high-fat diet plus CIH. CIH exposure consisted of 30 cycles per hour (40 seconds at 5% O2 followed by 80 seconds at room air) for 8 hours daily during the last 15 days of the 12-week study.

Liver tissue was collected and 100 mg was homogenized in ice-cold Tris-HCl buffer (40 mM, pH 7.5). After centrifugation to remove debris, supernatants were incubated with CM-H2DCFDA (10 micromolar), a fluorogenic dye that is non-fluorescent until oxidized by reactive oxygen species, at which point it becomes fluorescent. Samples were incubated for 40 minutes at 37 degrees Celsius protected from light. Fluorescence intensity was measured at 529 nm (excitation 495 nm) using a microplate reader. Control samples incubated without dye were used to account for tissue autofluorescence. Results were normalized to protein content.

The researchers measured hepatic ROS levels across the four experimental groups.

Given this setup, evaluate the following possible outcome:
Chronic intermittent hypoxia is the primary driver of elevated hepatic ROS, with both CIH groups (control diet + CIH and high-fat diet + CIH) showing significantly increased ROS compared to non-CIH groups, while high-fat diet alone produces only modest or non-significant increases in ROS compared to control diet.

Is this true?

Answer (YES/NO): NO